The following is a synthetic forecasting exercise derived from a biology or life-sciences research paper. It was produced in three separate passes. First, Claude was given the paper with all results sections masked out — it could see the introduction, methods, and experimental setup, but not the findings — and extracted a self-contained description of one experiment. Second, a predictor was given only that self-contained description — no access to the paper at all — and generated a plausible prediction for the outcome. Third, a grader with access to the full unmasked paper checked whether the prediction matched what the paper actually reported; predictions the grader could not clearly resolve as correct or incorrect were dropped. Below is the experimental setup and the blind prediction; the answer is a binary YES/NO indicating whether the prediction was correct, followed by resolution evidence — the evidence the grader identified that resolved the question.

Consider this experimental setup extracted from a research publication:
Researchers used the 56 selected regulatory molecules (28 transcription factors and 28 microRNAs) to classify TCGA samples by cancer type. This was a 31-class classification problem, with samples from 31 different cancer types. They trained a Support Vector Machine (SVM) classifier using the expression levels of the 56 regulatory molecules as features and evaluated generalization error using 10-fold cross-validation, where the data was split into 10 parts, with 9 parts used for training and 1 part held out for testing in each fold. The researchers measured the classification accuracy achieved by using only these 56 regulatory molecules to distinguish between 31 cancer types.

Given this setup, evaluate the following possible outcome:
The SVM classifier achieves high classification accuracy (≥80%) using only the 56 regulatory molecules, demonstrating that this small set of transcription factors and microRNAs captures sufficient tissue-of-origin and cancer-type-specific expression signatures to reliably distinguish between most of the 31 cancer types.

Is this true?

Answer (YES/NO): YES